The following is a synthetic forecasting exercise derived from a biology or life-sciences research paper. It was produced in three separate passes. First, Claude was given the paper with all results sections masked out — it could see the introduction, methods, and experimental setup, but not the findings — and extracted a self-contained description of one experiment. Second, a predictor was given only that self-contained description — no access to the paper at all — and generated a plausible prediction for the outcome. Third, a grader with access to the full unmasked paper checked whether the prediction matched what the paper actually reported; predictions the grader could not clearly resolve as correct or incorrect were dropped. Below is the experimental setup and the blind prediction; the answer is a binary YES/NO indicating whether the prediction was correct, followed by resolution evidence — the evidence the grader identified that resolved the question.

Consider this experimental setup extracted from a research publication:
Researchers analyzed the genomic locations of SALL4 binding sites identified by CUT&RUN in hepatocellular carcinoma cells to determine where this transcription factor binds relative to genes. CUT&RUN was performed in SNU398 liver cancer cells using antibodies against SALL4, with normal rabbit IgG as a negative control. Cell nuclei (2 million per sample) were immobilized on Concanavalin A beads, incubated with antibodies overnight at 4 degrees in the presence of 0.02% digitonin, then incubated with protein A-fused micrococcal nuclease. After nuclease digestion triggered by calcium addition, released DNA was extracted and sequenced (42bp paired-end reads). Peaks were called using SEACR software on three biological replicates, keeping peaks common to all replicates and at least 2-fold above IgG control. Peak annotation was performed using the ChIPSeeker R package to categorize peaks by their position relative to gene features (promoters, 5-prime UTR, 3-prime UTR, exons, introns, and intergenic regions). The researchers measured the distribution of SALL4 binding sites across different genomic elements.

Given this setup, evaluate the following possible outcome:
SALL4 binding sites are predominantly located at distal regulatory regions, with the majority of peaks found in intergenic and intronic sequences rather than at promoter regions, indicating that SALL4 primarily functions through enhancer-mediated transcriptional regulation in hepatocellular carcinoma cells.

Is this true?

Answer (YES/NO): NO